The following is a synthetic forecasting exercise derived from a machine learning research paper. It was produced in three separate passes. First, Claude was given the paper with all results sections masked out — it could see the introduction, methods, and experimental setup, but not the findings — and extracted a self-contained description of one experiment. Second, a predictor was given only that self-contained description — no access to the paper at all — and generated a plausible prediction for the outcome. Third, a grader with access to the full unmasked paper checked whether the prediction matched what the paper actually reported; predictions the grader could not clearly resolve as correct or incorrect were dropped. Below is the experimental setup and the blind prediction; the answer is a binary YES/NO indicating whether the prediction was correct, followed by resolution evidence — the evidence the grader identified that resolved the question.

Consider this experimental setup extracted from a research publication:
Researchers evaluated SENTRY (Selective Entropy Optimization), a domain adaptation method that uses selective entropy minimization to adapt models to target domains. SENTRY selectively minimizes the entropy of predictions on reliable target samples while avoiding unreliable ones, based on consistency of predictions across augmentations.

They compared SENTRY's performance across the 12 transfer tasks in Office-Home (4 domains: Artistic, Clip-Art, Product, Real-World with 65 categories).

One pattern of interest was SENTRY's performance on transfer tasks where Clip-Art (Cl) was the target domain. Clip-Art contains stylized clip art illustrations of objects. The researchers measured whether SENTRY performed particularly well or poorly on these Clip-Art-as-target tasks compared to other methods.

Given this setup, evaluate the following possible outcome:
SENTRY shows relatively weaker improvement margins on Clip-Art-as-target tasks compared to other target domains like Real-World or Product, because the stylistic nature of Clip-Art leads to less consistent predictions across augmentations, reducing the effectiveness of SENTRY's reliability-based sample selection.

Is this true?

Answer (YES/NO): NO